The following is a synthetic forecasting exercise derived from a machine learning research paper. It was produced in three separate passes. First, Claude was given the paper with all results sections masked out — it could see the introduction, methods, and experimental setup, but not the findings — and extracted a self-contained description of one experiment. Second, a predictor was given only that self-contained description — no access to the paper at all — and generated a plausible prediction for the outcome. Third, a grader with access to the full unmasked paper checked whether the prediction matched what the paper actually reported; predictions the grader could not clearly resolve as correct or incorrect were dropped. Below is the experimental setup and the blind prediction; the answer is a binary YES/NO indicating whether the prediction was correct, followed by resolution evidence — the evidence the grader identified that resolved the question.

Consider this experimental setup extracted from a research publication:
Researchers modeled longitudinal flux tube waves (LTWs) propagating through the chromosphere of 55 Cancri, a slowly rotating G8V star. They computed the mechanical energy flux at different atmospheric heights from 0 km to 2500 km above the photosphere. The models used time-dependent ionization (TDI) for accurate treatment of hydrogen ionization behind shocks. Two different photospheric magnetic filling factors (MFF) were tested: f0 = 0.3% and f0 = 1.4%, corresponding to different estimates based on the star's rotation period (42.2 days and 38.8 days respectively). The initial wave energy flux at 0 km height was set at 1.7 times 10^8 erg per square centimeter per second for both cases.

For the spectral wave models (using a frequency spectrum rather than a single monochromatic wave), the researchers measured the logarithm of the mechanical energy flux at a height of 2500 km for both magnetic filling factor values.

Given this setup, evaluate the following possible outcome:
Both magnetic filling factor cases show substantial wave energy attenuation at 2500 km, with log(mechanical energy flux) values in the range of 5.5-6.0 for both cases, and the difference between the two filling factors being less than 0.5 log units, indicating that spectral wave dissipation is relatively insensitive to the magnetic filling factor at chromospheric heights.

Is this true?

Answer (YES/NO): NO